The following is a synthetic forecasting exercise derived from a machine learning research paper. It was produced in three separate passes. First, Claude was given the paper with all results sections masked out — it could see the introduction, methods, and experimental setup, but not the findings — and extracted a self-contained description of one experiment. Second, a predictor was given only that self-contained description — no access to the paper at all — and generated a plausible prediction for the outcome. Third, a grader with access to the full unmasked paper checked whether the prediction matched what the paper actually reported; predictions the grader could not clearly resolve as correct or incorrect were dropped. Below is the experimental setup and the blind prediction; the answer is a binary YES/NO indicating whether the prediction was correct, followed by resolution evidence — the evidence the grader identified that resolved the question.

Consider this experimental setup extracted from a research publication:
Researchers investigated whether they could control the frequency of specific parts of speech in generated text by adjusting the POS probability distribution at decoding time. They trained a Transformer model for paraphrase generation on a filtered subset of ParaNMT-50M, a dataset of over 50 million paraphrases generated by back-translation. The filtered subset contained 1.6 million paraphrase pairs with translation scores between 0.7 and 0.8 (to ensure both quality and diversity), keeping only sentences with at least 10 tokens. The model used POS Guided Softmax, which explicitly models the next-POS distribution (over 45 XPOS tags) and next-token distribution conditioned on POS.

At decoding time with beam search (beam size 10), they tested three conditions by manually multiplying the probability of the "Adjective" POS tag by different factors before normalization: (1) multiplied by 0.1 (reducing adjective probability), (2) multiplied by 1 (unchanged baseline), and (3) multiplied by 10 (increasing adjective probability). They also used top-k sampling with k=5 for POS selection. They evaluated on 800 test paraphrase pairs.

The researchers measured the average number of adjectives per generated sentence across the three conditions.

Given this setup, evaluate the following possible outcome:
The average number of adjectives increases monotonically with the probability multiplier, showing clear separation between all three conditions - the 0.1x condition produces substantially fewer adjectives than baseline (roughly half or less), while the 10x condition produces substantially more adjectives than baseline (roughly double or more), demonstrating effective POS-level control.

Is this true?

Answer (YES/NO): NO